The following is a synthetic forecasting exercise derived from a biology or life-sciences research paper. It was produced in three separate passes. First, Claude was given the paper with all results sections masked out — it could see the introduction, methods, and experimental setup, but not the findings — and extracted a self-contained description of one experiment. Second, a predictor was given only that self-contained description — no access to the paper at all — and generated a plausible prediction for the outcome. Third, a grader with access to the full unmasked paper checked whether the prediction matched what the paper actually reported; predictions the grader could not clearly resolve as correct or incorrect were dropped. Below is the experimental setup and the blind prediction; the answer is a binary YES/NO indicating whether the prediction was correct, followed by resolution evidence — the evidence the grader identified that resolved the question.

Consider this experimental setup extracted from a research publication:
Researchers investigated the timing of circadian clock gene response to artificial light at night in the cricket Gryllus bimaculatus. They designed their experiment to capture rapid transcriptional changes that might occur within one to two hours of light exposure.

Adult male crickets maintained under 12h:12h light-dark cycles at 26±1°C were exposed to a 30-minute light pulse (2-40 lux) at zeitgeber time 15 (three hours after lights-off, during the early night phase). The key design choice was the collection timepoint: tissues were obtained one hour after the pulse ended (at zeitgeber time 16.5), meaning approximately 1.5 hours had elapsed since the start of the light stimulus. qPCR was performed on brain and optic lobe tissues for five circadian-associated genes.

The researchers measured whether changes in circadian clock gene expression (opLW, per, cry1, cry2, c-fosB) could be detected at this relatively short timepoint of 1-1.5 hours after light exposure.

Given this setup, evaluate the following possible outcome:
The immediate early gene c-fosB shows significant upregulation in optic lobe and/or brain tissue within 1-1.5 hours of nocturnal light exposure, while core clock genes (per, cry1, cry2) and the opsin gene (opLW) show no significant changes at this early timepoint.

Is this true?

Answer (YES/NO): NO